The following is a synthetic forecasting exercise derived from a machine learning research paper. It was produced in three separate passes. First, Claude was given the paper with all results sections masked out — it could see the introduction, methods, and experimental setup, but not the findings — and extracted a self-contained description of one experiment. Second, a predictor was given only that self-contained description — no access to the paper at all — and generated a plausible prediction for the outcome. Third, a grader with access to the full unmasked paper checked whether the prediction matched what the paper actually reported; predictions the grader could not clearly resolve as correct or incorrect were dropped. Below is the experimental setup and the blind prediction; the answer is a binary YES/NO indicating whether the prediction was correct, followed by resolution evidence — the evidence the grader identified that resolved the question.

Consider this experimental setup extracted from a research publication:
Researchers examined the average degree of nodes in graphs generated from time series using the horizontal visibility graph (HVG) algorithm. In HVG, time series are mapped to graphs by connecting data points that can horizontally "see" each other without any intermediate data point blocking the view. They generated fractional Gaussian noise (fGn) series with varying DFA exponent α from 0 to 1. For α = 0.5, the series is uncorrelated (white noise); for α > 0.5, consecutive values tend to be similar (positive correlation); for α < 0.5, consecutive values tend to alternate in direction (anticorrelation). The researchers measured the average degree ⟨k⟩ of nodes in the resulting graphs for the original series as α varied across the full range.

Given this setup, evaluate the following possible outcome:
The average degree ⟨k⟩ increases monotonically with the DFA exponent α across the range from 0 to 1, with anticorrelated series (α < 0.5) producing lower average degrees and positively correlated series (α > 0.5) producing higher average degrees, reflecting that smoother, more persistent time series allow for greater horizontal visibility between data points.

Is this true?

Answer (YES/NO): NO